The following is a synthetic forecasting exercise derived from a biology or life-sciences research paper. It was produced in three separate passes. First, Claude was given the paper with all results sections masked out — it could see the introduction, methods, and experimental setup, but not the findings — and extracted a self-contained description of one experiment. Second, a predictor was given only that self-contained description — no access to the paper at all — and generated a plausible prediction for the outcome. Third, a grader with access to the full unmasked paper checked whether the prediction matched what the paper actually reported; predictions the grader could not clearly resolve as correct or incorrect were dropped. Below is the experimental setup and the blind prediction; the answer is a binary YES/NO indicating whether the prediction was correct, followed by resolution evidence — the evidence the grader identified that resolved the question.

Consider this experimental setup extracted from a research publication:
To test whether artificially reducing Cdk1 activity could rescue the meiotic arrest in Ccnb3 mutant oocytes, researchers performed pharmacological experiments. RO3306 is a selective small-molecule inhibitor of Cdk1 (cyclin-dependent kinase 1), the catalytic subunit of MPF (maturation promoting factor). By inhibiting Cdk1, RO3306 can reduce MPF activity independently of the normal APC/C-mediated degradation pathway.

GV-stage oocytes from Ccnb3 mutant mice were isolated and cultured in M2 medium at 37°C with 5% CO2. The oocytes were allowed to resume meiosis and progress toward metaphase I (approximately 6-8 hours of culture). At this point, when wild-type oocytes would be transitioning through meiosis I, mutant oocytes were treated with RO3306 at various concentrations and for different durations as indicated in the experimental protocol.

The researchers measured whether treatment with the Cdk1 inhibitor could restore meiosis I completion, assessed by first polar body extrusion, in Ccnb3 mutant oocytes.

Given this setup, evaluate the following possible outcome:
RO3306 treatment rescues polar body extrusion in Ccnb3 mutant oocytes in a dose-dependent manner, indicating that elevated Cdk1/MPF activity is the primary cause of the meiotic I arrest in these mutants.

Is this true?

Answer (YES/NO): NO